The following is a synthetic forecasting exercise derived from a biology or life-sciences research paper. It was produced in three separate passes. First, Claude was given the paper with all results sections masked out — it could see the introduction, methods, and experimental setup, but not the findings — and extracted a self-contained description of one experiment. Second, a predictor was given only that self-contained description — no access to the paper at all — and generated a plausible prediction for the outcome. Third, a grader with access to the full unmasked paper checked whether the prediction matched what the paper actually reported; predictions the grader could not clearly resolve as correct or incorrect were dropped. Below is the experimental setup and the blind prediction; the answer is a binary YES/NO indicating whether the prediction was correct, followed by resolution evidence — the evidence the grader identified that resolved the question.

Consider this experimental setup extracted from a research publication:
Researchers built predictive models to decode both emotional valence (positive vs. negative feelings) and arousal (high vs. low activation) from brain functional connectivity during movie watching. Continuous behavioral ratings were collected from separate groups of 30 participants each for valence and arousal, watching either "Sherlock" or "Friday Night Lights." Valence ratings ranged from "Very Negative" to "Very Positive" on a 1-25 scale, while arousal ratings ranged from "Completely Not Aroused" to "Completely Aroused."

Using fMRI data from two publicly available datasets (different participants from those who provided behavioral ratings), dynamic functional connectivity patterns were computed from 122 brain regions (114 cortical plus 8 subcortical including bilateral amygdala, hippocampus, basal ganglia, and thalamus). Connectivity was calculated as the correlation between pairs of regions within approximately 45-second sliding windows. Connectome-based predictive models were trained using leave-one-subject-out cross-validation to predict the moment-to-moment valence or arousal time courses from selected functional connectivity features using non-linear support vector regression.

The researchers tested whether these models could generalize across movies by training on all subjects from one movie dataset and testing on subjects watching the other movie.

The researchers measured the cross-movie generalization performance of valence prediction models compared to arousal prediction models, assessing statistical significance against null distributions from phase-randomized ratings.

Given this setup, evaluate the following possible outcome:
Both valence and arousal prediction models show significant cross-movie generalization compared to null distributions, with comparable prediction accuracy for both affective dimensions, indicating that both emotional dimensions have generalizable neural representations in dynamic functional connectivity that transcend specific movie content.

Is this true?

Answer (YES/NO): NO